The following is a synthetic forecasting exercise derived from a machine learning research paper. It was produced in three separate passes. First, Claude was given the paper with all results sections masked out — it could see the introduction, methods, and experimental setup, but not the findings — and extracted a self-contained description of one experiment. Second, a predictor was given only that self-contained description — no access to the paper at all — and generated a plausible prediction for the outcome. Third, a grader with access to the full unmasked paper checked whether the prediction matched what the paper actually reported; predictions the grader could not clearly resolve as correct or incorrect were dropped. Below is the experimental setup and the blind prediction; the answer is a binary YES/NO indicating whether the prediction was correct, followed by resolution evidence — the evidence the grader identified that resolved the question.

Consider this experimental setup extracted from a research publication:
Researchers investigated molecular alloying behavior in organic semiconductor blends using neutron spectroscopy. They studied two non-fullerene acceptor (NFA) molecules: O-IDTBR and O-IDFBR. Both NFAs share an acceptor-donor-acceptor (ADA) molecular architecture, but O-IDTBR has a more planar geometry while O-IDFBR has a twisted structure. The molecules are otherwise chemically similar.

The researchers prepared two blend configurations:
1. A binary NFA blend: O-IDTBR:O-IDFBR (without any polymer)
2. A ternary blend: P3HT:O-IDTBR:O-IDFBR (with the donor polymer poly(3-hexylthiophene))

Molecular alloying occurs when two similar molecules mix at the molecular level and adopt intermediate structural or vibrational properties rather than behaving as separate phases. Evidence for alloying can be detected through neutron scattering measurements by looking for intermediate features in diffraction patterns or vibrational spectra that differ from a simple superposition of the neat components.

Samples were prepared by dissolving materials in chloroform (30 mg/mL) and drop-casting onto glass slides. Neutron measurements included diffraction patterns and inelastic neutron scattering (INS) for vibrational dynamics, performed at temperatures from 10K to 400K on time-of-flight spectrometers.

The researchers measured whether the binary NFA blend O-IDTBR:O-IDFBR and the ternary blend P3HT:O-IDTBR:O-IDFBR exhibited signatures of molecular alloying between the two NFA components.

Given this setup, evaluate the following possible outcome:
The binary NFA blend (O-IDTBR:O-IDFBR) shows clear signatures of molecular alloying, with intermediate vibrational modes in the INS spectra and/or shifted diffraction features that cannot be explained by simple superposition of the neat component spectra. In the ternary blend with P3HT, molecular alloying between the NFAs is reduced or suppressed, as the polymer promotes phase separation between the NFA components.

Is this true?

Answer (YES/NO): NO